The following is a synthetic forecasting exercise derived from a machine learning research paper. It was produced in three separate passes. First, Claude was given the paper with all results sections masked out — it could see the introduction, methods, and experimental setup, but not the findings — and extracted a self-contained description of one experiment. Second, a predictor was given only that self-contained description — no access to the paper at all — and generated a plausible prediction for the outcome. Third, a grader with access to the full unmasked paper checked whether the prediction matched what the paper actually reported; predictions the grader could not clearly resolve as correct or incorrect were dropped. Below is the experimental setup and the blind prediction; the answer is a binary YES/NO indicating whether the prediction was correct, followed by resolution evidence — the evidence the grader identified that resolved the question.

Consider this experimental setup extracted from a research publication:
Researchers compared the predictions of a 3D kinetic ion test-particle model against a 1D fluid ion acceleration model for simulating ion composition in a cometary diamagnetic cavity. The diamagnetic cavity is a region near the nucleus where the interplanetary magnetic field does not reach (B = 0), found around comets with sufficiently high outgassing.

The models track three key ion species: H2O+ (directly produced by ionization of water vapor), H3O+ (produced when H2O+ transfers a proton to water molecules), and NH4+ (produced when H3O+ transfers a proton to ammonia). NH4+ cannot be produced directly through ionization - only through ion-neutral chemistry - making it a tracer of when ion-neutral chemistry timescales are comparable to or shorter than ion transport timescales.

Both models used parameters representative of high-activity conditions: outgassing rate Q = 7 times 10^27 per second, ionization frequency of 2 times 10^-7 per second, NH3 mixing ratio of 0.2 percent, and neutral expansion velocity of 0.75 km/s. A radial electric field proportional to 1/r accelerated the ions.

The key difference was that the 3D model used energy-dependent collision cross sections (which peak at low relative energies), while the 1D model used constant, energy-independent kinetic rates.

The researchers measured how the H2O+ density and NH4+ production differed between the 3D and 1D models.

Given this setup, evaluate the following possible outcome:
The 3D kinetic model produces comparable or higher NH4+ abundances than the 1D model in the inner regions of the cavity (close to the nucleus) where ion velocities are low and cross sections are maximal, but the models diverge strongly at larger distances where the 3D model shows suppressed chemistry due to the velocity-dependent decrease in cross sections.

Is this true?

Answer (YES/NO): NO